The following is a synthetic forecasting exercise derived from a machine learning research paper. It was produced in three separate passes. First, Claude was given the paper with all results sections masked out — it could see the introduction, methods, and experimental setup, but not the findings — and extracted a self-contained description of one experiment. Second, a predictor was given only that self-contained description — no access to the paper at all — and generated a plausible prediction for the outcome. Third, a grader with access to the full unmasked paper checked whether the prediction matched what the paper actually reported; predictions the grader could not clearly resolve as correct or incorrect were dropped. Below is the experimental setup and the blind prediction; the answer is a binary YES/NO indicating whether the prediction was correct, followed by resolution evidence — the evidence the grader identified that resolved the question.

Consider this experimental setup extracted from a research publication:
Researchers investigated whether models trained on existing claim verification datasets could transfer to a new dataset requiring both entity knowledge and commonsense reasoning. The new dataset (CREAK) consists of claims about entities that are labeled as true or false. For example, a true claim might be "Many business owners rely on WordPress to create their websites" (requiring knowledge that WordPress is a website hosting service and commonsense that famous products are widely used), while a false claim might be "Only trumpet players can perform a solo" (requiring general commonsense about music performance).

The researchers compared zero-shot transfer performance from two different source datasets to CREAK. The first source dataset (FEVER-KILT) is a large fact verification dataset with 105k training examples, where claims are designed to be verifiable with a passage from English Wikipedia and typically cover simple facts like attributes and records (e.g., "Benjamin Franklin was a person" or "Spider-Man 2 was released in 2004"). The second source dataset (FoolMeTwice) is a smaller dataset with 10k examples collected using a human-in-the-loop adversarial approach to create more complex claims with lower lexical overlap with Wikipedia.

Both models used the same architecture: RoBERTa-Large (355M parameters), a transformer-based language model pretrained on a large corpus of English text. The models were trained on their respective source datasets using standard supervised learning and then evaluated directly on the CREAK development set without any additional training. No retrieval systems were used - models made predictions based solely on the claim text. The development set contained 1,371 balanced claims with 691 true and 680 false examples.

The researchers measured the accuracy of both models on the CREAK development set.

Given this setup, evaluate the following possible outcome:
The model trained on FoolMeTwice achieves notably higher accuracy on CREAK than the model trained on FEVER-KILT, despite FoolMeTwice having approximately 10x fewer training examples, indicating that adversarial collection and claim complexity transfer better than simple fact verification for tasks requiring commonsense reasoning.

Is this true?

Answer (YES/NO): NO